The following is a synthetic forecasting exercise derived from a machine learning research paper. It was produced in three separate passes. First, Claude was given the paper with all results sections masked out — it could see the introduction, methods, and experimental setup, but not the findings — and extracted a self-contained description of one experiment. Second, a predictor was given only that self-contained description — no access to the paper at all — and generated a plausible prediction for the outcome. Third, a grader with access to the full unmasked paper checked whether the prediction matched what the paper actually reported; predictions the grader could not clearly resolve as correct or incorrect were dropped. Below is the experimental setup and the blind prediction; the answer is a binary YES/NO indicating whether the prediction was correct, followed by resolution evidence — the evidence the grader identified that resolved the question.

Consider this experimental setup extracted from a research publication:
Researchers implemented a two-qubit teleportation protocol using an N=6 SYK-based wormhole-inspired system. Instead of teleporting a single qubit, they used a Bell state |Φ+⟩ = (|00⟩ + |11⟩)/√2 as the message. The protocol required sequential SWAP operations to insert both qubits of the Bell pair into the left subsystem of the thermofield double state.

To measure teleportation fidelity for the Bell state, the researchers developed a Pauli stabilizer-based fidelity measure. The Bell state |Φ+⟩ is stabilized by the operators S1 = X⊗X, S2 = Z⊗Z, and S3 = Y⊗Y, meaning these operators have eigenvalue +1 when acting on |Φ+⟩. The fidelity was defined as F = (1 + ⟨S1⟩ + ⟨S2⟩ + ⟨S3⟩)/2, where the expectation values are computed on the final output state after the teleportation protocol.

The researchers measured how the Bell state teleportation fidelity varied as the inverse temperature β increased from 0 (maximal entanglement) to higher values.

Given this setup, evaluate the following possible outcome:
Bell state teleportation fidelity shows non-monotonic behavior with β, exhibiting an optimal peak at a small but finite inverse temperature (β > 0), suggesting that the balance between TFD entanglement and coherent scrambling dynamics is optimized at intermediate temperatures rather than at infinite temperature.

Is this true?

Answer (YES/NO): NO